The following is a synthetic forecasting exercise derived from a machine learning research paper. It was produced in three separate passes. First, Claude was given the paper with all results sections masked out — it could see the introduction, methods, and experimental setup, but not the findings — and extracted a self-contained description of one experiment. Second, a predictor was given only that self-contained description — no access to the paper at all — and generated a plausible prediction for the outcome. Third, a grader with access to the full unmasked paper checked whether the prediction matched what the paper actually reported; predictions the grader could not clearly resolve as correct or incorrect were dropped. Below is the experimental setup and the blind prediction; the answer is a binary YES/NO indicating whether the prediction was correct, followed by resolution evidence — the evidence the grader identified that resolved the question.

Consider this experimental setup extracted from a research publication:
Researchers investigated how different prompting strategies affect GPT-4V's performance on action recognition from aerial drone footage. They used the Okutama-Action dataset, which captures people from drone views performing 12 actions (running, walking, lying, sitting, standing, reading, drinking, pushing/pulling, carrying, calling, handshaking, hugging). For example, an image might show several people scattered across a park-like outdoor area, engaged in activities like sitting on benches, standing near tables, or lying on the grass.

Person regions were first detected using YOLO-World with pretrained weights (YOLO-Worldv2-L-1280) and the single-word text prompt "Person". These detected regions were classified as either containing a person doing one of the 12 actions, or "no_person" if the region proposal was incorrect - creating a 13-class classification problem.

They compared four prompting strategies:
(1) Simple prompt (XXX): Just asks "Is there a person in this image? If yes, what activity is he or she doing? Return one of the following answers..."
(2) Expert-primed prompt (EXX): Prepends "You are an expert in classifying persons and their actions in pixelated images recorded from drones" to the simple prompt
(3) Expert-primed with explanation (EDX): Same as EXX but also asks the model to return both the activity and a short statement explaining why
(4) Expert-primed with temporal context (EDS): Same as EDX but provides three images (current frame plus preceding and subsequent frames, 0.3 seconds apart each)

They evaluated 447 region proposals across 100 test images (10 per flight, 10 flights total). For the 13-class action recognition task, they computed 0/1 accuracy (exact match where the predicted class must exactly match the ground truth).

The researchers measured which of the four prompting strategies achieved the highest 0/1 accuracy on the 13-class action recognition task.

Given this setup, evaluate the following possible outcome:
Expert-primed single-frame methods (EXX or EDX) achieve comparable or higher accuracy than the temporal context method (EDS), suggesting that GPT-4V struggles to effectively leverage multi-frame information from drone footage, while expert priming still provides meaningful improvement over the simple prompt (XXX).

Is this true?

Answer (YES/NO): NO